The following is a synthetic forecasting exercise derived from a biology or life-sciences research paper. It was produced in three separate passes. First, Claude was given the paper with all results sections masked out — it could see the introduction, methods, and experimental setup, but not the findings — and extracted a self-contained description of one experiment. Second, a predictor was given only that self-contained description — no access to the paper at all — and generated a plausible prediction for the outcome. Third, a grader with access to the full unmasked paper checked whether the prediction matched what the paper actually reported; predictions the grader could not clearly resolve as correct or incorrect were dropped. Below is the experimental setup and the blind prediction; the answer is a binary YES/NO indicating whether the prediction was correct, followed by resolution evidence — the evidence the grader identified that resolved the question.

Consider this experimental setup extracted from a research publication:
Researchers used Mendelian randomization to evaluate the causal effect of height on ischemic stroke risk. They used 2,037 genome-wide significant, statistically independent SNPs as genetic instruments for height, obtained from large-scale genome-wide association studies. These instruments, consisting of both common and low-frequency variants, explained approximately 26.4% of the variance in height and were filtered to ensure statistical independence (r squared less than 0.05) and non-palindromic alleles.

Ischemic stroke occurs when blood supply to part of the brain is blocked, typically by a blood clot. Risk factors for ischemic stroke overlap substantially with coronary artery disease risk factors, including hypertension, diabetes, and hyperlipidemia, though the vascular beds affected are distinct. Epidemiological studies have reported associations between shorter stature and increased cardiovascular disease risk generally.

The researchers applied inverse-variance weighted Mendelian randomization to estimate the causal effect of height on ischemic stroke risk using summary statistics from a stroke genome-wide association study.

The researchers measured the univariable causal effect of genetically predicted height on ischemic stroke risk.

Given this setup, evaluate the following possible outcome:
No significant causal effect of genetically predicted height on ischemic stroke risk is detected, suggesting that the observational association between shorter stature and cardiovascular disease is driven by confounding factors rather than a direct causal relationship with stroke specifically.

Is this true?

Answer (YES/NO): NO